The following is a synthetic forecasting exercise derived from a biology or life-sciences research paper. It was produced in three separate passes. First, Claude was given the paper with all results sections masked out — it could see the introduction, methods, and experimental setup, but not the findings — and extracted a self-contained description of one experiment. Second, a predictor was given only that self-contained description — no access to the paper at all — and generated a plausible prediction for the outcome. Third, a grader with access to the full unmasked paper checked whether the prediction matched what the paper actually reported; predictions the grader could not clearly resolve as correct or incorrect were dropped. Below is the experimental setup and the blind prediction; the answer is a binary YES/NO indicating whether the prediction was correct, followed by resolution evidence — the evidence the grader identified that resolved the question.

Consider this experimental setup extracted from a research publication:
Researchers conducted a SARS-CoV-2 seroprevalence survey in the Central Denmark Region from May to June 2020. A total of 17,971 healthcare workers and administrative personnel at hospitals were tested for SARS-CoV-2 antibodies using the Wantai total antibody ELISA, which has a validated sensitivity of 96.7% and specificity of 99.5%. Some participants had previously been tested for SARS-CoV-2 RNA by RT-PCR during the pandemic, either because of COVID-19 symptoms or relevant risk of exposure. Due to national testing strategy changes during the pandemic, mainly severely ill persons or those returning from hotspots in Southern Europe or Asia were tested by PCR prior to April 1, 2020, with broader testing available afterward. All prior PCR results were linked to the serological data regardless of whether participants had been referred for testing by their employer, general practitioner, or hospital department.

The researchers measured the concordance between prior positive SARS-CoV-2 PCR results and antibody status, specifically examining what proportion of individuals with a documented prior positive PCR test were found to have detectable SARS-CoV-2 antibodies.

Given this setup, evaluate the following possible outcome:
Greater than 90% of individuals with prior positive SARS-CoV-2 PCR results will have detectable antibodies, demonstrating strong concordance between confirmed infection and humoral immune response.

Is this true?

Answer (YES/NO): YES